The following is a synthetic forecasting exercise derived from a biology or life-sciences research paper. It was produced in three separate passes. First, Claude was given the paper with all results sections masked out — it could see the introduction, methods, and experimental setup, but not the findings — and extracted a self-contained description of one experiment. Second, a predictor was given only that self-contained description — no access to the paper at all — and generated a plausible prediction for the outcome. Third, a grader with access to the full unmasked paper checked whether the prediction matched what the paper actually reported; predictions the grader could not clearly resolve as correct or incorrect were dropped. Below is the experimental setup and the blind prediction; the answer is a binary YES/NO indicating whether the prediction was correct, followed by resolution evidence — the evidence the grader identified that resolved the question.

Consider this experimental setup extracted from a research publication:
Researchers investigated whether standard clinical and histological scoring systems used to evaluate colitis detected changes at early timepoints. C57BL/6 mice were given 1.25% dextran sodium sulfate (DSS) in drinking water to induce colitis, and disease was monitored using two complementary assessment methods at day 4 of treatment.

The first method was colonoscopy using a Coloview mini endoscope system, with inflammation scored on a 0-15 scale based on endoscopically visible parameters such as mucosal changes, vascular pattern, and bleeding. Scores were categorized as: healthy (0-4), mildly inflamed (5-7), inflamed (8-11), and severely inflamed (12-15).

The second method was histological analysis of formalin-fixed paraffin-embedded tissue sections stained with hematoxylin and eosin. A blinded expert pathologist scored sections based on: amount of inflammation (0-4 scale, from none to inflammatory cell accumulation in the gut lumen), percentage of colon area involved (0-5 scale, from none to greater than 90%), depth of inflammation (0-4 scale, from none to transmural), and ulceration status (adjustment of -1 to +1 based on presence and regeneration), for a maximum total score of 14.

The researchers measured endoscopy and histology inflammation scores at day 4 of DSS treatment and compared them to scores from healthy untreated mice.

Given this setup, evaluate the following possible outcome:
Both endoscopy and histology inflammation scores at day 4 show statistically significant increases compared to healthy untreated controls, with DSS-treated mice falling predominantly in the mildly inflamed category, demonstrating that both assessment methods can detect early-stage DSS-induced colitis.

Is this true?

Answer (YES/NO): NO